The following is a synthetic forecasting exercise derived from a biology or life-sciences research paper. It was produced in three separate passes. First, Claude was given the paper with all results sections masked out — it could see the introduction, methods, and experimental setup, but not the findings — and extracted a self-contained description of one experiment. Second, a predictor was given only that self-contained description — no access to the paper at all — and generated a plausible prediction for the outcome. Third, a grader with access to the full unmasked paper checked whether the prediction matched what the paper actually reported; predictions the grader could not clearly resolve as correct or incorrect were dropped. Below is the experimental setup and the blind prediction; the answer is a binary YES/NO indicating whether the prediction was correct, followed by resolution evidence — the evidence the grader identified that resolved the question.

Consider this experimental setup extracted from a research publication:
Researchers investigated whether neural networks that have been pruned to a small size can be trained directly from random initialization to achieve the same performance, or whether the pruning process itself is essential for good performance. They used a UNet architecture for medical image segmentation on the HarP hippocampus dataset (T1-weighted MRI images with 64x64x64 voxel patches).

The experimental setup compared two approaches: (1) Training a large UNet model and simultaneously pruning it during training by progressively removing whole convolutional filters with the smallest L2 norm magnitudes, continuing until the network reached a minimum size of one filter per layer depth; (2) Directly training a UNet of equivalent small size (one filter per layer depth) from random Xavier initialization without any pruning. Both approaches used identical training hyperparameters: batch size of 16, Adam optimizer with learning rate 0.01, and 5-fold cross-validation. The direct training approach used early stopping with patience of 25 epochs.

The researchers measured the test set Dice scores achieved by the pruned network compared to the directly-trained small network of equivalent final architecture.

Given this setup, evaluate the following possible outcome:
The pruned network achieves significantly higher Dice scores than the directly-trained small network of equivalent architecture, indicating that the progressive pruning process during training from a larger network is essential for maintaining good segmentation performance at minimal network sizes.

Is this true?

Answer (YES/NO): YES